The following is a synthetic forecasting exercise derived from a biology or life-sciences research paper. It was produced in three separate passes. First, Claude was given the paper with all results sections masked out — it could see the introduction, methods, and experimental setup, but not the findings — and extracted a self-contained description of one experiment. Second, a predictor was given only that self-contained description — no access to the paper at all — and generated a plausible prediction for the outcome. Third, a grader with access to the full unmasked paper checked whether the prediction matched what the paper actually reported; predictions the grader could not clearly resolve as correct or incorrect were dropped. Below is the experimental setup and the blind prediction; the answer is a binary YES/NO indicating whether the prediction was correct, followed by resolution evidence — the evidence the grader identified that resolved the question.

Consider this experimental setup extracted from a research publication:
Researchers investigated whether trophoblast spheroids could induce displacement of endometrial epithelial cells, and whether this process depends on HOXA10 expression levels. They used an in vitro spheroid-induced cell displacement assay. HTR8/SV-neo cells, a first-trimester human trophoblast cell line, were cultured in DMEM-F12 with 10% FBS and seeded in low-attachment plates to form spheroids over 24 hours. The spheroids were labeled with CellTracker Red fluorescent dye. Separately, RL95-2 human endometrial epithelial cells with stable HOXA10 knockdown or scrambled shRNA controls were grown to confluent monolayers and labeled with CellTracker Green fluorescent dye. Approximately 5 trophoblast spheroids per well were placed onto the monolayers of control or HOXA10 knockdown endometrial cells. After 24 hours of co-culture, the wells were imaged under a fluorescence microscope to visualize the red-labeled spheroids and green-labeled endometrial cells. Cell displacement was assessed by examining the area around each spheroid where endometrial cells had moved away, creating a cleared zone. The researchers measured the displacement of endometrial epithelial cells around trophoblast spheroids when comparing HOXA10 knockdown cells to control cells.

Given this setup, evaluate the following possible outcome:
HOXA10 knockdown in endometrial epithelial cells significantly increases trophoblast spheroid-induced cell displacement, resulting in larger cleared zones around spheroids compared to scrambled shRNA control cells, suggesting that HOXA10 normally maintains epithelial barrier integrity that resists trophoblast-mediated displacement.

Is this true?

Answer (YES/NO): YES